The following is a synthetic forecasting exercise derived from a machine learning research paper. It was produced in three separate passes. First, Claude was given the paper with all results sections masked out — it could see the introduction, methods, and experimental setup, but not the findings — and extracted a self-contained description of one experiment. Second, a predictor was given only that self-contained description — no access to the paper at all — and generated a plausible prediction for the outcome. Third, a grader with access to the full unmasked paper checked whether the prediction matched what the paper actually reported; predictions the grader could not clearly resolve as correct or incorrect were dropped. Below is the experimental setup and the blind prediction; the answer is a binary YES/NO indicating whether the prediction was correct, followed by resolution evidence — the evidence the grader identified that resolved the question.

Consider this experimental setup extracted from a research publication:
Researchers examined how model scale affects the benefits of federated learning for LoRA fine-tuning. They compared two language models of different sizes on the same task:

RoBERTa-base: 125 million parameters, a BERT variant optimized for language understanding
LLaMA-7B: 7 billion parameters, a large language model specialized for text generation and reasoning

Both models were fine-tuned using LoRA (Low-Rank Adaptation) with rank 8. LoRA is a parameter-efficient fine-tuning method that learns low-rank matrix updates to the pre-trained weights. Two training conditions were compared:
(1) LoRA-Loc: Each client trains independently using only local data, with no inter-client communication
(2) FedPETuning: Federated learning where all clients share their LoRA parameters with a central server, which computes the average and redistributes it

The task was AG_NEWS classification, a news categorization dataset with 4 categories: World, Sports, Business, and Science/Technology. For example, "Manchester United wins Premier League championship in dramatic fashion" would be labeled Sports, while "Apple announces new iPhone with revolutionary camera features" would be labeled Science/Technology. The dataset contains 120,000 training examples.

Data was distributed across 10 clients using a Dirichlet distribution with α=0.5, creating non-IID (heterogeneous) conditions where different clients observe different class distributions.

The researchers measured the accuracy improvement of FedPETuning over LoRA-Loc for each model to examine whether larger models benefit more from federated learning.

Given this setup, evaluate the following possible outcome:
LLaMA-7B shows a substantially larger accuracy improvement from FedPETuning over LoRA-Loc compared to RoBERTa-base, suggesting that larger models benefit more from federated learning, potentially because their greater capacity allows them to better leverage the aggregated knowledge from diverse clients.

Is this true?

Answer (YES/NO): YES